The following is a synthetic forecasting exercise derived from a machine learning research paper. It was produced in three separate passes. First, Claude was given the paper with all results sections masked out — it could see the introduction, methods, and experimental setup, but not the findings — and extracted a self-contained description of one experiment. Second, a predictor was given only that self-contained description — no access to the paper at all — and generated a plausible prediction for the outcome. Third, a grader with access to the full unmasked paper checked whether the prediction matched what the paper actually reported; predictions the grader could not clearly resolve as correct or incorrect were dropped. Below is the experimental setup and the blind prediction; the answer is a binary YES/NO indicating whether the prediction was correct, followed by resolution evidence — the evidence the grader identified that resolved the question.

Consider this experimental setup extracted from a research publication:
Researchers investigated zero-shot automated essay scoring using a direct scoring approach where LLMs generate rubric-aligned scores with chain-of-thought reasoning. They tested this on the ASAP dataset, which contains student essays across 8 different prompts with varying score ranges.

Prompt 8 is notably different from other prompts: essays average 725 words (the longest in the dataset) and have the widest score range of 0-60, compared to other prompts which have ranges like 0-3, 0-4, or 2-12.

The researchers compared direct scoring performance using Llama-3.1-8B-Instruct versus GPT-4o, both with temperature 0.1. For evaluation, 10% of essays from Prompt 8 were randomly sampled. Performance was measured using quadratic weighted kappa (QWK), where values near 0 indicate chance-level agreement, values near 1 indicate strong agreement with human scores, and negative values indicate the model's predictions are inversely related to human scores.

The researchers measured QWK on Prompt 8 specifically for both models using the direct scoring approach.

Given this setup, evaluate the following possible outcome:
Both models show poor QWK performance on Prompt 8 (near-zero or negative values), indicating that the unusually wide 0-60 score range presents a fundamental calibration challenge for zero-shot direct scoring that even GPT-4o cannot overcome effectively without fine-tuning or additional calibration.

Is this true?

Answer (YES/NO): NO